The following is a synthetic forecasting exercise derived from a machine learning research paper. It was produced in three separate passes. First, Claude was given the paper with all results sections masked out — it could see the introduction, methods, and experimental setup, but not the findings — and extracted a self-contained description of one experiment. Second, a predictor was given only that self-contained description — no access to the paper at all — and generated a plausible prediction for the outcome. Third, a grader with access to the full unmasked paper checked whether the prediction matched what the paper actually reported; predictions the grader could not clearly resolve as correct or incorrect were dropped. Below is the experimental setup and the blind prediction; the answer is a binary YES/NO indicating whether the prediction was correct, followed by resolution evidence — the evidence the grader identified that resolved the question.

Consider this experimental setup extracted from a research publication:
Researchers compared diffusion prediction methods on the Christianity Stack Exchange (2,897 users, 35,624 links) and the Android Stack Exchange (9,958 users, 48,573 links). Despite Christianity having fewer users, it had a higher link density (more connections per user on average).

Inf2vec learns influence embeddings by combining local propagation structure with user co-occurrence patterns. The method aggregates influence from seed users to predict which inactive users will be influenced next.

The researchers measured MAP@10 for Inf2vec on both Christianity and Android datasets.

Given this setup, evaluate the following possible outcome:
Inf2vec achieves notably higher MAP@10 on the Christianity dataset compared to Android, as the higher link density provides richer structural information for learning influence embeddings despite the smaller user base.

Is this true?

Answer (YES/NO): YES